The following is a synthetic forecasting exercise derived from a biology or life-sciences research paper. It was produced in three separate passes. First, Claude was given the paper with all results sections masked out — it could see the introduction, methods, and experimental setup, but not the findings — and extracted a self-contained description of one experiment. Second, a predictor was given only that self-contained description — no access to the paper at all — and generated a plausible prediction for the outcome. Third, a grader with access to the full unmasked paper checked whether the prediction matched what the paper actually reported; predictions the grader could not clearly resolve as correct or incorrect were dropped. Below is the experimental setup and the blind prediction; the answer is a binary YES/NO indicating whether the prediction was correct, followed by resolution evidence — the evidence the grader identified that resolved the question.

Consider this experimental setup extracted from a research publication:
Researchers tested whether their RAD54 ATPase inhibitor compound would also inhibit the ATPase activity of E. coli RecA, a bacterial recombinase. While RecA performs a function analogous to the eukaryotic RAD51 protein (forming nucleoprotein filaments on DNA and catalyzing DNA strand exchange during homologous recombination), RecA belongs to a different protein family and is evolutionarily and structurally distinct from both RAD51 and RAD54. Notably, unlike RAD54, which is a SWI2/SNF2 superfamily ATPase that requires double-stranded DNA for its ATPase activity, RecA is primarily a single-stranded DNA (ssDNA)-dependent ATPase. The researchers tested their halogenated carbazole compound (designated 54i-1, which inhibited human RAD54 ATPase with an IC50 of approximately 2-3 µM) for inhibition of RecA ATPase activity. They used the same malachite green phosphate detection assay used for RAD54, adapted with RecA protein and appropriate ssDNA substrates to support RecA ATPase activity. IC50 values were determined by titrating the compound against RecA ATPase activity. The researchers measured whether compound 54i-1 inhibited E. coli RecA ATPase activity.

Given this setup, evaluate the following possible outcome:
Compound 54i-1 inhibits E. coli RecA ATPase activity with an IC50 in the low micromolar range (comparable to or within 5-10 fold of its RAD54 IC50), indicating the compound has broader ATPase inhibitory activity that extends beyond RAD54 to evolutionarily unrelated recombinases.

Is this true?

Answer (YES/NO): YES